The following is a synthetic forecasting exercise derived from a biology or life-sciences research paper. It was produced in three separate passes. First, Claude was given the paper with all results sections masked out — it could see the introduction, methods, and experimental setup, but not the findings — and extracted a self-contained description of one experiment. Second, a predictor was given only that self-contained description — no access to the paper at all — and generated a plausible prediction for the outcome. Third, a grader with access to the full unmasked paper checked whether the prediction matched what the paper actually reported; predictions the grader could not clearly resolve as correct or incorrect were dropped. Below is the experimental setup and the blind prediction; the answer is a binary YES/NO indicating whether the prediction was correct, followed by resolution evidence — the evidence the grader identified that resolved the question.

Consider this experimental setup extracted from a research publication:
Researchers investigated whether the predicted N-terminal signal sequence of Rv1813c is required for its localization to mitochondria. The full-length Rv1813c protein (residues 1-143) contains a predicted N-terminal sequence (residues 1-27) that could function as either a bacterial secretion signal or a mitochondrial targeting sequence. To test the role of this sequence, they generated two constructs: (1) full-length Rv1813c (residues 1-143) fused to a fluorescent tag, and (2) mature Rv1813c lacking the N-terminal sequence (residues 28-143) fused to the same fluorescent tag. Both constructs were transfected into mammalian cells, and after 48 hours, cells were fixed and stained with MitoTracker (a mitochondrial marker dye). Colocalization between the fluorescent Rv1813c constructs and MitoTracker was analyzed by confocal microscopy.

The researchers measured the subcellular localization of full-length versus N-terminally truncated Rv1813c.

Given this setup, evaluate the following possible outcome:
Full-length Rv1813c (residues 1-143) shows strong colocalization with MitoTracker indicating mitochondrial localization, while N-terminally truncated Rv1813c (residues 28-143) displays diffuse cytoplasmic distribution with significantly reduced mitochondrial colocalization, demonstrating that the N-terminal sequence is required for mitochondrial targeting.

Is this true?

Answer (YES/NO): NO